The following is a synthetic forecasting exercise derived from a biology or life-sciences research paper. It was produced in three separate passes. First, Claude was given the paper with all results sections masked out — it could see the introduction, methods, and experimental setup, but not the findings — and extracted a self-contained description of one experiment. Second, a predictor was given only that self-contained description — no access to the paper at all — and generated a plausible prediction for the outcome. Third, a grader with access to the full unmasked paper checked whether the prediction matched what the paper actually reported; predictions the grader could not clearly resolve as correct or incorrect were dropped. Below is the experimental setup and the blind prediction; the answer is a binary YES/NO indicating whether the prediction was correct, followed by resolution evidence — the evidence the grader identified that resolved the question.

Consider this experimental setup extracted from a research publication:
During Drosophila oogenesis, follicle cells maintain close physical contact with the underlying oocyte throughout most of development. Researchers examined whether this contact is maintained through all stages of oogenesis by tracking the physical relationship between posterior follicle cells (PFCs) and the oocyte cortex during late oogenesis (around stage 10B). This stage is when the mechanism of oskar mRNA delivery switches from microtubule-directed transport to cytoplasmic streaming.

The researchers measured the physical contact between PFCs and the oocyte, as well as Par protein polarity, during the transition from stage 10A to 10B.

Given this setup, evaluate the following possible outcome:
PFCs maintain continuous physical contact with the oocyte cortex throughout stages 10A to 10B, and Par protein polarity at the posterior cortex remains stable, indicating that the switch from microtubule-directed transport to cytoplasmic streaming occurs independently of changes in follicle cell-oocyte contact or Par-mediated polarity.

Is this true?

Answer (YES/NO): NO